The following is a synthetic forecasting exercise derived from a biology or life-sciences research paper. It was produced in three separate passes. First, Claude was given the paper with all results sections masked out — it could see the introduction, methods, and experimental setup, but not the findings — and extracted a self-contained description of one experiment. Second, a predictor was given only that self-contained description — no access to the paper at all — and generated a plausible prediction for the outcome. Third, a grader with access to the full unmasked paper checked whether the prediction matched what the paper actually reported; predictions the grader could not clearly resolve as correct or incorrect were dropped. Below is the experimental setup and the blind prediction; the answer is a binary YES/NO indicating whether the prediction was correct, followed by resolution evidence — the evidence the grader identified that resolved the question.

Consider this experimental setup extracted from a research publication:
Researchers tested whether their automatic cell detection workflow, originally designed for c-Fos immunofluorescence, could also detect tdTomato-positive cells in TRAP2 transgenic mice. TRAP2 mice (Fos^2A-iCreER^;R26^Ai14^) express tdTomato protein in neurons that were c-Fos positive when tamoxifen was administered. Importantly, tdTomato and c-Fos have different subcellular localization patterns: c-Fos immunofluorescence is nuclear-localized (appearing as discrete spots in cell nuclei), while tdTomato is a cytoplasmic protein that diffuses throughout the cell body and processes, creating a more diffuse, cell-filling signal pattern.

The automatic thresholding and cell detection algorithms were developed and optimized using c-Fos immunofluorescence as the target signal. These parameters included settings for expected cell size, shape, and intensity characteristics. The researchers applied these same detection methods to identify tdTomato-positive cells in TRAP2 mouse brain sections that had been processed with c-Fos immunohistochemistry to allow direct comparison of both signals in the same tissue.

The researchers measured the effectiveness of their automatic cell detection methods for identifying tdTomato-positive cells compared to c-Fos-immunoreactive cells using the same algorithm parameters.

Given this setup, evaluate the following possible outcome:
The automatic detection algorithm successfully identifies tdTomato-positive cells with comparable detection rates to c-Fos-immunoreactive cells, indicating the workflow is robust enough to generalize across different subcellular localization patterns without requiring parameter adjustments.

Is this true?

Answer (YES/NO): NO